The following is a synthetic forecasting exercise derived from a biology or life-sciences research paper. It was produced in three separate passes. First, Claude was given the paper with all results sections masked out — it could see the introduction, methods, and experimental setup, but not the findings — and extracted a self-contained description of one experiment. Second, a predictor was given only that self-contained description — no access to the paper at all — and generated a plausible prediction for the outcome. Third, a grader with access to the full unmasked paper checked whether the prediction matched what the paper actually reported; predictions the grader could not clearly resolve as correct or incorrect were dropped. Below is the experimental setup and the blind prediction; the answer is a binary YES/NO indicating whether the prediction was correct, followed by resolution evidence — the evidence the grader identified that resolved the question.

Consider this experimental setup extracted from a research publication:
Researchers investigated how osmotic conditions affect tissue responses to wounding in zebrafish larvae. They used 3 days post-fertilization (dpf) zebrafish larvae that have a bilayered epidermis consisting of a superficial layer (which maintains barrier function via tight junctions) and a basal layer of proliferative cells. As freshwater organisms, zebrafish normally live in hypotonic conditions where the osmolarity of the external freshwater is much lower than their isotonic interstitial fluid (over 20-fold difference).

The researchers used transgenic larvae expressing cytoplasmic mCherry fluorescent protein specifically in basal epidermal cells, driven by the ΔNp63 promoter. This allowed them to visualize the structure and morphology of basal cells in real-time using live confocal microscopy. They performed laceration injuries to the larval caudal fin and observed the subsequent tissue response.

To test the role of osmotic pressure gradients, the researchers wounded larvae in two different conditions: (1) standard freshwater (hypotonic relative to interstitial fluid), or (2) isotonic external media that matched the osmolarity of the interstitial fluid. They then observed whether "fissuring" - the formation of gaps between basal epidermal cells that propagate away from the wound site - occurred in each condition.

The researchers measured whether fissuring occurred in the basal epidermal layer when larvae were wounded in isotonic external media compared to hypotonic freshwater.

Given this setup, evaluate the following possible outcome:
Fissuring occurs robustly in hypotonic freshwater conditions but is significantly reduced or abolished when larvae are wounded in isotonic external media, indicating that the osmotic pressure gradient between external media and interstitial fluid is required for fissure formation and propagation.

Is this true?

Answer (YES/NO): YES